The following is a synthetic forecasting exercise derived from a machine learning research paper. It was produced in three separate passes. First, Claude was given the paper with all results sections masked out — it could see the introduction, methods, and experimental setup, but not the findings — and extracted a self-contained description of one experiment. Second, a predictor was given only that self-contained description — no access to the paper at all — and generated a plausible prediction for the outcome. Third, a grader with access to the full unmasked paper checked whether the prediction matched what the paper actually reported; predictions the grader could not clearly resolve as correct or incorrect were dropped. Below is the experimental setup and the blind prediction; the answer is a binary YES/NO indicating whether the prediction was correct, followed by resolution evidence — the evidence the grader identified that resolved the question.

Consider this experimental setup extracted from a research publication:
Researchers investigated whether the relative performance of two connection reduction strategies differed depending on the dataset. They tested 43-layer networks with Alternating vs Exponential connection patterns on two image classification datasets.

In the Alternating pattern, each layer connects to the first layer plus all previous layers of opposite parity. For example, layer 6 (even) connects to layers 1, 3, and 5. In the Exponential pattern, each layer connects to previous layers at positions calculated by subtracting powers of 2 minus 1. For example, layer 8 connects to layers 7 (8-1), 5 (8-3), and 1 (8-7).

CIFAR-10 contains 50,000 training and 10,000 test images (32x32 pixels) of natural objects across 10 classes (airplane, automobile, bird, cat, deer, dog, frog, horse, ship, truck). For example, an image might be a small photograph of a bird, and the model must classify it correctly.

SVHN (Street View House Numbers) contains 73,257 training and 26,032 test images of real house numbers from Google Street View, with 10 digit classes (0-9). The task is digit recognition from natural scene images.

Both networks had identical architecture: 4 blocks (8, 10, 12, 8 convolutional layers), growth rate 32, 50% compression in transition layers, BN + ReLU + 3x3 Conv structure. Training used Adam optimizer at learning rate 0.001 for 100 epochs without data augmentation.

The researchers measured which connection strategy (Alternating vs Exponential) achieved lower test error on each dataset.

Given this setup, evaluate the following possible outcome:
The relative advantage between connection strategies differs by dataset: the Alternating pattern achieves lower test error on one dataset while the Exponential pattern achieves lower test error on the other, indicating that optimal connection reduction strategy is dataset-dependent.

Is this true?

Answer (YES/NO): YES